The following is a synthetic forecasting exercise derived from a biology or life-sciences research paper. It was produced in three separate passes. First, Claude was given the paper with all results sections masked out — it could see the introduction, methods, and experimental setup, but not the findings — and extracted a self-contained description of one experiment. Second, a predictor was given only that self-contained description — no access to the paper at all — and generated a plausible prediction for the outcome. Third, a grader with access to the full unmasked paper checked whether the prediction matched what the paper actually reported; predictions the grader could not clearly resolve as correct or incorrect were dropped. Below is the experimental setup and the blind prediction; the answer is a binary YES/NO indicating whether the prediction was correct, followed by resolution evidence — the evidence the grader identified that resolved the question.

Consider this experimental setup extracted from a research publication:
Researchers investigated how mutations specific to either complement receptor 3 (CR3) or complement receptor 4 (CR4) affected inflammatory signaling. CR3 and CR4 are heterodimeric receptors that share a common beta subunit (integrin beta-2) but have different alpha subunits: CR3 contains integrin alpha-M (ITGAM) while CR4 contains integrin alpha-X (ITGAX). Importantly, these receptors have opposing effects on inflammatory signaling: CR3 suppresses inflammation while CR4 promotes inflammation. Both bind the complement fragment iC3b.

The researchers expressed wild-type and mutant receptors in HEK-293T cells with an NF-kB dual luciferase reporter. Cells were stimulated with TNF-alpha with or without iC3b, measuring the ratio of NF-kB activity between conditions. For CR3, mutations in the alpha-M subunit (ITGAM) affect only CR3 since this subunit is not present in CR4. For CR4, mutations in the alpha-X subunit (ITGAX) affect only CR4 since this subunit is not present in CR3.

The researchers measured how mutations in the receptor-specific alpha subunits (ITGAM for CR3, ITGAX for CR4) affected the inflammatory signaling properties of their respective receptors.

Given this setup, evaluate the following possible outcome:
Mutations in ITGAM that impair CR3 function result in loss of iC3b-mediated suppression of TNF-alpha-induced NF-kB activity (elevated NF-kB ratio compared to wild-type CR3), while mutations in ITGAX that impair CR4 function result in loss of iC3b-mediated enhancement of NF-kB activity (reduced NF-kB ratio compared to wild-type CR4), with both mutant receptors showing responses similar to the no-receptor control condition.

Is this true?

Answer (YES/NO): NO